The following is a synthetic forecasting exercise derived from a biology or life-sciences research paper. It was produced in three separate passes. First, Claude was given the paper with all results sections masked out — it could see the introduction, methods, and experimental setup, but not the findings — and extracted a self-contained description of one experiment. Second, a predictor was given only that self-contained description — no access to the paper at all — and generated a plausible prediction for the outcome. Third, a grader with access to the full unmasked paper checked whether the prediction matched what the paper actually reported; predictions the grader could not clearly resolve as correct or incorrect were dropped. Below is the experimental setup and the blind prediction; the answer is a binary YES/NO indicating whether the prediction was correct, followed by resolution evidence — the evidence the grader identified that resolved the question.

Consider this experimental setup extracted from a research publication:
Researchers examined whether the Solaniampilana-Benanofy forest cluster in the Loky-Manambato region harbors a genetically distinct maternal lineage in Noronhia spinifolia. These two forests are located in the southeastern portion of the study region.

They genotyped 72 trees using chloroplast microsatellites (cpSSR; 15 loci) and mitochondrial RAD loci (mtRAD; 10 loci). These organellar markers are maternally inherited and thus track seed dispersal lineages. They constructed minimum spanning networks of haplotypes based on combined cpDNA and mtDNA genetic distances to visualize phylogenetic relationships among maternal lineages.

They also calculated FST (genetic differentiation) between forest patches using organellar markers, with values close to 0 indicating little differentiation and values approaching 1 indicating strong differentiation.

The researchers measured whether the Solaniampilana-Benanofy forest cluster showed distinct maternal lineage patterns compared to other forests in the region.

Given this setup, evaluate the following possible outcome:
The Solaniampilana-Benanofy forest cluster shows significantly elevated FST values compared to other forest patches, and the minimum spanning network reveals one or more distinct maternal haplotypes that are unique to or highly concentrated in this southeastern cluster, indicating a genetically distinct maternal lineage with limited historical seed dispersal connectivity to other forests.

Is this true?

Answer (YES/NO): YES